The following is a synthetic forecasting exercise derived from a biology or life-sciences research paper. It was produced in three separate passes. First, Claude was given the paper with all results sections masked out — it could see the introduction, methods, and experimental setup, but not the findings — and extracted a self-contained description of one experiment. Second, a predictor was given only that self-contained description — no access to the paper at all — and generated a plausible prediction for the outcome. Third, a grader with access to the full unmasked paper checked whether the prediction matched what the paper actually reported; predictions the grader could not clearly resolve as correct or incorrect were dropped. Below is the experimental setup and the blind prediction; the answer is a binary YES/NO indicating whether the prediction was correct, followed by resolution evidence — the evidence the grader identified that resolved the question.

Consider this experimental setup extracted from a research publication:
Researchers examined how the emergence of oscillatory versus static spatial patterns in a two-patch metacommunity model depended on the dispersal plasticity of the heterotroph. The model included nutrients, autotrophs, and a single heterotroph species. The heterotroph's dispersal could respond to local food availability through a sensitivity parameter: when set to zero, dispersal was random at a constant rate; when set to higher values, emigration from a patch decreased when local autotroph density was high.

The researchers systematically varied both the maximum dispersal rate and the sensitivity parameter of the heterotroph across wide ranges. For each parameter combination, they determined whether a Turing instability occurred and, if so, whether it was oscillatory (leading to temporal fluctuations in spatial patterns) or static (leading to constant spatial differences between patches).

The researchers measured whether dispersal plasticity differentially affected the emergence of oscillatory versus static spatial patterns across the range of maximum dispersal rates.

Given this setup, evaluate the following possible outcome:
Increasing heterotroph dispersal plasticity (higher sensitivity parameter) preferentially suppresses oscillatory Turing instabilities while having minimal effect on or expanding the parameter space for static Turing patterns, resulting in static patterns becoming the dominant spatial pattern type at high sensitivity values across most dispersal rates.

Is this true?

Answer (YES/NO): NO